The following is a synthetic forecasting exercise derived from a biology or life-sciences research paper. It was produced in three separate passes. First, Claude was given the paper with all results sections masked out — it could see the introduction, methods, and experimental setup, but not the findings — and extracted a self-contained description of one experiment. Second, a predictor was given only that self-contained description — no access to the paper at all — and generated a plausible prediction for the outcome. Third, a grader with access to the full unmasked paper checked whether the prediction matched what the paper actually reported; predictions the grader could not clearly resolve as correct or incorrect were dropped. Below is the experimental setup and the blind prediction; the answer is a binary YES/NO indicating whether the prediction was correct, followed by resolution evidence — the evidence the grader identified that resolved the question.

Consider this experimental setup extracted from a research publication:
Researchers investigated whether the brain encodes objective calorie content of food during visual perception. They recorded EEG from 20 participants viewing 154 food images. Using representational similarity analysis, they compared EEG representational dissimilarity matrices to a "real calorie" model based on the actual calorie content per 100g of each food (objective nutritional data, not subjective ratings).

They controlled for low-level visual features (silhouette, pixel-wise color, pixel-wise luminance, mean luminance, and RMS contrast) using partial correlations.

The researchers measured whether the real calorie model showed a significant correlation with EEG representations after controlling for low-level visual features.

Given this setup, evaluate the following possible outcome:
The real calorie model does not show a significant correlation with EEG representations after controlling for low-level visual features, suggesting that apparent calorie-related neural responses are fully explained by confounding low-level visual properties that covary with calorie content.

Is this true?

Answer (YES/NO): NO